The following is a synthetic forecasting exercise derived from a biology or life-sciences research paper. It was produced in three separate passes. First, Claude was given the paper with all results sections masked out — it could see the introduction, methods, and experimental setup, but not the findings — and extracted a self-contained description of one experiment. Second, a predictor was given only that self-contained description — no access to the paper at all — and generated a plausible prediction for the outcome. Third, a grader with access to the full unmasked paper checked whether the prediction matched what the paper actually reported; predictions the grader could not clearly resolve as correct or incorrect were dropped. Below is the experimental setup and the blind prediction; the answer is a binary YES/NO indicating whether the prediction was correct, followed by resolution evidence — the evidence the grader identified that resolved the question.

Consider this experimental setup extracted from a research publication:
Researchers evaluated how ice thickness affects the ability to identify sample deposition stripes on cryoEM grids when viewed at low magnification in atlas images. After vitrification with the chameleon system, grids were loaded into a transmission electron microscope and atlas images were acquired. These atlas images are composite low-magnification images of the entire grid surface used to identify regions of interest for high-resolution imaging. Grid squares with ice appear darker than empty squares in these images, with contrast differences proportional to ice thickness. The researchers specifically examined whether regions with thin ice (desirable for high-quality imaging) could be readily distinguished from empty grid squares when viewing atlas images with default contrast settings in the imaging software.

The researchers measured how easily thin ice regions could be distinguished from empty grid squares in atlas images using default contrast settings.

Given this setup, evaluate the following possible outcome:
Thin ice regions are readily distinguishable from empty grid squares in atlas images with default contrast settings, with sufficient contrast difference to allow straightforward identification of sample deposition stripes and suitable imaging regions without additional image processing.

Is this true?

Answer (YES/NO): NO